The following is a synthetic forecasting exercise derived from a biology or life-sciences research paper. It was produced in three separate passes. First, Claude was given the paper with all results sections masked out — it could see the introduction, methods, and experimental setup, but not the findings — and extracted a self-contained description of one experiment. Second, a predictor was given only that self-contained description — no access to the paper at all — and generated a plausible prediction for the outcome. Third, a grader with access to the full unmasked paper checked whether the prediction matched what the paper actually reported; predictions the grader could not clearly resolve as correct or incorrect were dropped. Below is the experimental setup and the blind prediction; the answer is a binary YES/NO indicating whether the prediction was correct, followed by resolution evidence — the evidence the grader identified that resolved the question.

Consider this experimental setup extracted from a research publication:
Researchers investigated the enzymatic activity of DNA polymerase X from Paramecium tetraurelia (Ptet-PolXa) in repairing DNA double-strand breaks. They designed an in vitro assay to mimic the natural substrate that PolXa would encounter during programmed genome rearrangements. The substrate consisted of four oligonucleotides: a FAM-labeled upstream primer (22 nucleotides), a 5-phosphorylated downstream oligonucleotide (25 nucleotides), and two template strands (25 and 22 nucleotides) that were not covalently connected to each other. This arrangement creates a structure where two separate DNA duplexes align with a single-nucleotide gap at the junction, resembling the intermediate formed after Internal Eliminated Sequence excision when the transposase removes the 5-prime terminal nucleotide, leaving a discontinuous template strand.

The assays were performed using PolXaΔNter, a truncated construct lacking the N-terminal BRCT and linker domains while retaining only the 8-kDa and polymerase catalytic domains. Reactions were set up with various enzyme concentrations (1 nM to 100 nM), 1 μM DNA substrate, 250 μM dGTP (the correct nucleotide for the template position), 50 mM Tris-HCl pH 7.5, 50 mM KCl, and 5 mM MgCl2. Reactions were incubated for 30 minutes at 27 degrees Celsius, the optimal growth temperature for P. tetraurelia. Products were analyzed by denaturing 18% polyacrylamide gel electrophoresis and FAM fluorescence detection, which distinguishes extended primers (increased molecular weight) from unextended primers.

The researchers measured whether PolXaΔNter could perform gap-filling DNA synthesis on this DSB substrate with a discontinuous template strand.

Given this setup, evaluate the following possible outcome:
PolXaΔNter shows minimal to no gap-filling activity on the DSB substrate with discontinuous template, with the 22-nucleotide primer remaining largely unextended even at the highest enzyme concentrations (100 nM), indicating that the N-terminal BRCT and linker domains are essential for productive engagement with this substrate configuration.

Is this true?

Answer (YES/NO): NO